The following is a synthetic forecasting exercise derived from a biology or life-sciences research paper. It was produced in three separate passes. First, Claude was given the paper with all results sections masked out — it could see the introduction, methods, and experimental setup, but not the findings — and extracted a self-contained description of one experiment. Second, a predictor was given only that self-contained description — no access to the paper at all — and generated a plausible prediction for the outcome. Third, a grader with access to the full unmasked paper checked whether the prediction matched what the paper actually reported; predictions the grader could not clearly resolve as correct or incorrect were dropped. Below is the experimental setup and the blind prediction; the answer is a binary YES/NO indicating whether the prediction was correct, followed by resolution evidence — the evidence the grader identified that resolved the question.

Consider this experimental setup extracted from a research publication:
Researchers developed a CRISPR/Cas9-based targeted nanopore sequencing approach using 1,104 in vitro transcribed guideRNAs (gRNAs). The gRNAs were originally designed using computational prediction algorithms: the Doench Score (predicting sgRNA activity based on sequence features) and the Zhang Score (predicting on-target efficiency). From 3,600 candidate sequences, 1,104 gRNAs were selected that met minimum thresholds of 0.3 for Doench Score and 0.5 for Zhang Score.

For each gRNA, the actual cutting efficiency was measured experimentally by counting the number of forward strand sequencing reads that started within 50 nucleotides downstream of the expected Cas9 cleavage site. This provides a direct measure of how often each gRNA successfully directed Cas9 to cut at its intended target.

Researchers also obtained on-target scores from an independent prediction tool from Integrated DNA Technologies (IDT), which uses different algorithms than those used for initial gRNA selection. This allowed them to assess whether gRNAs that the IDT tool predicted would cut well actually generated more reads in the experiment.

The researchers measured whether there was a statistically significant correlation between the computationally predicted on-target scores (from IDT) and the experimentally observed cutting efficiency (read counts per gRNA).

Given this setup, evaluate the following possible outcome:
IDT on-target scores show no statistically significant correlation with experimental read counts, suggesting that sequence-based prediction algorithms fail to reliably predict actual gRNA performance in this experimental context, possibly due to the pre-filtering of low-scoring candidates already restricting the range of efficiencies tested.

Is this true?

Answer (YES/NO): NO